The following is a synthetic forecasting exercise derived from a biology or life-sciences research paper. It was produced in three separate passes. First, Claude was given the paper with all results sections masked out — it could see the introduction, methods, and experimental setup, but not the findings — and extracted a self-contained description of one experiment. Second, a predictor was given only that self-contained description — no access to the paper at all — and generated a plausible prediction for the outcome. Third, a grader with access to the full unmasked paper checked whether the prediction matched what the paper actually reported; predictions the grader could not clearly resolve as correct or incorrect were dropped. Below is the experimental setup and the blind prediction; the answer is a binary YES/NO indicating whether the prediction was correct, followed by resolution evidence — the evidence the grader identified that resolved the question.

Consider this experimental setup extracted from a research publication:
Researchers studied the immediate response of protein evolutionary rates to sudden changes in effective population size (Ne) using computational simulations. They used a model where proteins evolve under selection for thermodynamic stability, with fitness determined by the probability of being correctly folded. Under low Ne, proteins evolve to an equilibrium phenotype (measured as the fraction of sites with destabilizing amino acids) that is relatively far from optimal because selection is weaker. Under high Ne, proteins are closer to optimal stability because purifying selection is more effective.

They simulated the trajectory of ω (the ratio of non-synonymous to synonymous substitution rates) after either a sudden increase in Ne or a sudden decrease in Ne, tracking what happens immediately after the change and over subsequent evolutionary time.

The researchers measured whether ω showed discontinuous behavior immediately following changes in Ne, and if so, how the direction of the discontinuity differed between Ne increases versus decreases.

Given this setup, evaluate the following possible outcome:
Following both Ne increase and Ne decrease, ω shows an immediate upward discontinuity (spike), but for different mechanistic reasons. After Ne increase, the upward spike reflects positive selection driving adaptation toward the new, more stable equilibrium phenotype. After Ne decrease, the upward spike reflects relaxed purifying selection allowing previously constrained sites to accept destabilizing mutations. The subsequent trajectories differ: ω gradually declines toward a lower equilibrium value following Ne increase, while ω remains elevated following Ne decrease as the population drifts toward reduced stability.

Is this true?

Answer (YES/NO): YES